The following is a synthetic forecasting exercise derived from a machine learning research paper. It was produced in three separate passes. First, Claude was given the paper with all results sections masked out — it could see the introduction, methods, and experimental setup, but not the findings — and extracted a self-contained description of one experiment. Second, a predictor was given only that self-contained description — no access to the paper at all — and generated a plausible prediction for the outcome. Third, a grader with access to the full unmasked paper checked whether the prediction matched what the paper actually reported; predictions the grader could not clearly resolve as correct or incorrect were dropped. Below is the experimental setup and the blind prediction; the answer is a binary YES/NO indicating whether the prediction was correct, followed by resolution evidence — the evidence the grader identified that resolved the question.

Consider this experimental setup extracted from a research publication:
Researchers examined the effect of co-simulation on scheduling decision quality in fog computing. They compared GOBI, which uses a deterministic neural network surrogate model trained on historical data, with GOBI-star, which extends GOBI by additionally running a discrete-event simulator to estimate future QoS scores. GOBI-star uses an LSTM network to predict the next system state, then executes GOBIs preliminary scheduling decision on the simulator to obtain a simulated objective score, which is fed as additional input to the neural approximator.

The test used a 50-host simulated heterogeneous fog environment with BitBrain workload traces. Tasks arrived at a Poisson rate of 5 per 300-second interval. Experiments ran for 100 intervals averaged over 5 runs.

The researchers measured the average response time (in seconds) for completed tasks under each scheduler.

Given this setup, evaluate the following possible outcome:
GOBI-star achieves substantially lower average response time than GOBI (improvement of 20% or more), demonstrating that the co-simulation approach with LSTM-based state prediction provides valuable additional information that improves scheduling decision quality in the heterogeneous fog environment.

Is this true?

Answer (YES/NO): NO